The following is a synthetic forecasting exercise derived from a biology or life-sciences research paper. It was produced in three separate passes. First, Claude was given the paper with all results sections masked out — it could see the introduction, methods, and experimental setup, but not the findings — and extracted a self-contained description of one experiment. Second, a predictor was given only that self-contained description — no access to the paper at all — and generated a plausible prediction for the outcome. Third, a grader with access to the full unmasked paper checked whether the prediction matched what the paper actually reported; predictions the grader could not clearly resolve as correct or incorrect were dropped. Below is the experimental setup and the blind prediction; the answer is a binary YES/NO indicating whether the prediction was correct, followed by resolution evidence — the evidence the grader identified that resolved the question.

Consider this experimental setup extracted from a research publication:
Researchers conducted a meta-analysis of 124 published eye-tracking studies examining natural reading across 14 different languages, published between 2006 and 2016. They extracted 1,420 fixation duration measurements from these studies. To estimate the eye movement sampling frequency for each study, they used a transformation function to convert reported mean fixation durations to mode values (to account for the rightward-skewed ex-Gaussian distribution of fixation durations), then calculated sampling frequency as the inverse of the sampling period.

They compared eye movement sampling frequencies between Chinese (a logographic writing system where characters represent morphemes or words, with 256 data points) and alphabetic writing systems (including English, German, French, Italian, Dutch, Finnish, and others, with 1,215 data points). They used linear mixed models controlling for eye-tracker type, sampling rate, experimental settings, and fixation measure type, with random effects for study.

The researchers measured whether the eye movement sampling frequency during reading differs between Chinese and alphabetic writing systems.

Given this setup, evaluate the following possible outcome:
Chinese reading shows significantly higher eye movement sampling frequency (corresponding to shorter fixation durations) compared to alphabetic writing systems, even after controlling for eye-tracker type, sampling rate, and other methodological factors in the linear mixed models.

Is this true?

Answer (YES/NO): NO